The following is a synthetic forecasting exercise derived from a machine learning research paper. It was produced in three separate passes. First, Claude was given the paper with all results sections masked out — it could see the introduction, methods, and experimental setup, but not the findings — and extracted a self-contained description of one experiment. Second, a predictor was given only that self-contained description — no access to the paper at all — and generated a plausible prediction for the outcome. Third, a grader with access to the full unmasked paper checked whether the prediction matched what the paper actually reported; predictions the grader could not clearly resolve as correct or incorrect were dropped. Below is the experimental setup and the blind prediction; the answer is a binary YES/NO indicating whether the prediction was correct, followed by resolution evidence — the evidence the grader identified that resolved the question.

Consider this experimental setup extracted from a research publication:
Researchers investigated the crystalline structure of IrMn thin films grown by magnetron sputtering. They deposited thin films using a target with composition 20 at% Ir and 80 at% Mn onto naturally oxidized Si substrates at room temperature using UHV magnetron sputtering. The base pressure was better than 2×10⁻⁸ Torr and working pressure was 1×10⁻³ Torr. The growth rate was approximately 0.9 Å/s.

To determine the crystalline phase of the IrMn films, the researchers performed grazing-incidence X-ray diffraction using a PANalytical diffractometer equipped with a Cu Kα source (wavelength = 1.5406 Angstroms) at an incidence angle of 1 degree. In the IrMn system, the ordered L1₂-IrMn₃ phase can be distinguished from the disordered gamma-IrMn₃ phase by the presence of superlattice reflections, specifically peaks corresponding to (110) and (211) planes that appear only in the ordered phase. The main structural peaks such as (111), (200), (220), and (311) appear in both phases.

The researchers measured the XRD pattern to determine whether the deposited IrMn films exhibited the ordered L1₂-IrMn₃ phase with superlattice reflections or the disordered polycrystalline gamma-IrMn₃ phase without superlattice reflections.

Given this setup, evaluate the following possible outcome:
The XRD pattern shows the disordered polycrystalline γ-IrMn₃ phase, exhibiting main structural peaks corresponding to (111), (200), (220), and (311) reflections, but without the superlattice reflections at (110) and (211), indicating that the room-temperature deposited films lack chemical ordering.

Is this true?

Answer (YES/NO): YES